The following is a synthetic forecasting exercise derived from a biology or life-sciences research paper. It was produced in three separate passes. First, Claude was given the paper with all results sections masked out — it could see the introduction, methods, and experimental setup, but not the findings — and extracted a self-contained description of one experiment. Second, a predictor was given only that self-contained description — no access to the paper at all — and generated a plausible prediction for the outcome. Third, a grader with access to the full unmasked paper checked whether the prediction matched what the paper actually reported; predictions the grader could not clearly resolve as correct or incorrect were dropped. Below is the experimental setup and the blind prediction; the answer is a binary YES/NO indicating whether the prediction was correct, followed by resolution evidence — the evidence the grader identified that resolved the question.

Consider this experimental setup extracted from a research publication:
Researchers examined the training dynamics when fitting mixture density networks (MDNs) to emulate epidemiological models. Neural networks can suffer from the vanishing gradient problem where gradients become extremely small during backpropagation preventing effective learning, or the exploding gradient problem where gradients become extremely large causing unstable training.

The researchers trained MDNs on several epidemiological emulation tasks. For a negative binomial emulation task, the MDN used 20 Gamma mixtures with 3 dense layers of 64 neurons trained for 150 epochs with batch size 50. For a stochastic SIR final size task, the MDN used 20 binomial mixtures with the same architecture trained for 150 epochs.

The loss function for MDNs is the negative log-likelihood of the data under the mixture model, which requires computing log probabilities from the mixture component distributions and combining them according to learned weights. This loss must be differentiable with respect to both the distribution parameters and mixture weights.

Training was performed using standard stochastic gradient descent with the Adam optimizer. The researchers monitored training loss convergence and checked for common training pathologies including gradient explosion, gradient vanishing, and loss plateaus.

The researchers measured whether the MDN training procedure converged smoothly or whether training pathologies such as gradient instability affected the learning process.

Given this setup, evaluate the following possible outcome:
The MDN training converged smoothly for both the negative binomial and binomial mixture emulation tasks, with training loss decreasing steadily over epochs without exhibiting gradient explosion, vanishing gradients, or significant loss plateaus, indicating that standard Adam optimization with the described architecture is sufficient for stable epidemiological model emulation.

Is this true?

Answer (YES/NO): NO